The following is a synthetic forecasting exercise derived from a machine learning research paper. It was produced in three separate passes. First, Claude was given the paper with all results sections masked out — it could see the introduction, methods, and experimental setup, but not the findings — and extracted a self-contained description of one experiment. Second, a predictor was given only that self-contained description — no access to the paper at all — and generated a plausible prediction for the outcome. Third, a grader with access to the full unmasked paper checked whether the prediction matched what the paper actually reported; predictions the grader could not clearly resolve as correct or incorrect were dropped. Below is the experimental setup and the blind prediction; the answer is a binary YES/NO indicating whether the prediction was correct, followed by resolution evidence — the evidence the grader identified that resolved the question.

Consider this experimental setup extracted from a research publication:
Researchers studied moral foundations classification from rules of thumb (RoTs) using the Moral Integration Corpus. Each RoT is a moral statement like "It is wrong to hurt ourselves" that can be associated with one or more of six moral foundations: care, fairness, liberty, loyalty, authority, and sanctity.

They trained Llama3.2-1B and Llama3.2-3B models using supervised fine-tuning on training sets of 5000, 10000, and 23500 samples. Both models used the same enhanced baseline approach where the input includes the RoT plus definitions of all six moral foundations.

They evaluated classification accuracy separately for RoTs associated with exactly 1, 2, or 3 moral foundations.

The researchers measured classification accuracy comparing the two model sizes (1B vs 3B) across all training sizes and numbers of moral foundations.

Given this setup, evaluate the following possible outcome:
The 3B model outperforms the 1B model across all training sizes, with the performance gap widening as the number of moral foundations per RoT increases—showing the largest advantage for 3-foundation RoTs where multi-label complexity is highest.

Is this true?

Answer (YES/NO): NO